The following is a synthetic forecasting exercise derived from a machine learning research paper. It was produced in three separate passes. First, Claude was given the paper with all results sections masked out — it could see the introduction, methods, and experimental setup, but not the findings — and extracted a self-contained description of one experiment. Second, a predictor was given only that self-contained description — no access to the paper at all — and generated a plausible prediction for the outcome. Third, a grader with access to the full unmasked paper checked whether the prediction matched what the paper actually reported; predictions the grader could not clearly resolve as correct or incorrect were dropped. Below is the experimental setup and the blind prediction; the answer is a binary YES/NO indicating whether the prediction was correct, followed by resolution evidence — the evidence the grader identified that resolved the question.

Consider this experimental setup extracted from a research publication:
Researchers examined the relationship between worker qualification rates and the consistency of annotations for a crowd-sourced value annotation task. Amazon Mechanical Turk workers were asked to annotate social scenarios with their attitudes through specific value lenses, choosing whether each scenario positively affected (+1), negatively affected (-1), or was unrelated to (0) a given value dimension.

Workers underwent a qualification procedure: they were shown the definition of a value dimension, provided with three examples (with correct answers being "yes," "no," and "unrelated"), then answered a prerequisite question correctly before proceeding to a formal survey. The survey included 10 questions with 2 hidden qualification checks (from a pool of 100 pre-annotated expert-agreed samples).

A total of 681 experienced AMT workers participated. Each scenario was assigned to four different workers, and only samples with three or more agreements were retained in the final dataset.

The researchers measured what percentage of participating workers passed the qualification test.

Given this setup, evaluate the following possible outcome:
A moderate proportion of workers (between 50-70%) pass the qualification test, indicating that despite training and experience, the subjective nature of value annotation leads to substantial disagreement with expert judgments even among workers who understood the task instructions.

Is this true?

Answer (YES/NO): YES